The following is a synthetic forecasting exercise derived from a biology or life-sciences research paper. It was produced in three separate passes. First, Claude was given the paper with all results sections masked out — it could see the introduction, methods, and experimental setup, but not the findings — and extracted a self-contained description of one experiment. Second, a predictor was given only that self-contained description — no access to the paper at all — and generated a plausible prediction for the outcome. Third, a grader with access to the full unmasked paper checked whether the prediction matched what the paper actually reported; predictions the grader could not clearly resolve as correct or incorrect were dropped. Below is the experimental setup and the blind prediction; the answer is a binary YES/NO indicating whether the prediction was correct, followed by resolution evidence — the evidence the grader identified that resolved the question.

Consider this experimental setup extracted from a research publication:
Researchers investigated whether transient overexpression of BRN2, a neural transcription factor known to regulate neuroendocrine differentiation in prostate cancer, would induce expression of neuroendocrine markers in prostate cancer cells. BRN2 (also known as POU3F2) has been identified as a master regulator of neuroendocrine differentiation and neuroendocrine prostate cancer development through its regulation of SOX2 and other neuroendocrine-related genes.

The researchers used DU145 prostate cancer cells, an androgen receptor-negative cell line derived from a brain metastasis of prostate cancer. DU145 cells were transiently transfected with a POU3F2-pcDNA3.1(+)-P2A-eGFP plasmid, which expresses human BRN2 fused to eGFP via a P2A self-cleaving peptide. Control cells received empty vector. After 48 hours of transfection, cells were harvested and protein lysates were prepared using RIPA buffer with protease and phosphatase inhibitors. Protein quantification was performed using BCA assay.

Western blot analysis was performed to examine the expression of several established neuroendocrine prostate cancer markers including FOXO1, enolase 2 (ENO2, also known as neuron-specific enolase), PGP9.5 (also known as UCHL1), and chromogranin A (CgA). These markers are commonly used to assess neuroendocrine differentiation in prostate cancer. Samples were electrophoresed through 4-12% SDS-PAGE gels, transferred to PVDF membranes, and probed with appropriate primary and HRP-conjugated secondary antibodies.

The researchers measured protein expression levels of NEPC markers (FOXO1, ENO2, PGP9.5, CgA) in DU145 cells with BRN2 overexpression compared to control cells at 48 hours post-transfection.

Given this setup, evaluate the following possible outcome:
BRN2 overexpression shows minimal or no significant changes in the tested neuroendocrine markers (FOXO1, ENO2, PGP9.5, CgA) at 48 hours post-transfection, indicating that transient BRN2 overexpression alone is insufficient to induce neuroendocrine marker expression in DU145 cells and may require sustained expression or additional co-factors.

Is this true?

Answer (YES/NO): NO